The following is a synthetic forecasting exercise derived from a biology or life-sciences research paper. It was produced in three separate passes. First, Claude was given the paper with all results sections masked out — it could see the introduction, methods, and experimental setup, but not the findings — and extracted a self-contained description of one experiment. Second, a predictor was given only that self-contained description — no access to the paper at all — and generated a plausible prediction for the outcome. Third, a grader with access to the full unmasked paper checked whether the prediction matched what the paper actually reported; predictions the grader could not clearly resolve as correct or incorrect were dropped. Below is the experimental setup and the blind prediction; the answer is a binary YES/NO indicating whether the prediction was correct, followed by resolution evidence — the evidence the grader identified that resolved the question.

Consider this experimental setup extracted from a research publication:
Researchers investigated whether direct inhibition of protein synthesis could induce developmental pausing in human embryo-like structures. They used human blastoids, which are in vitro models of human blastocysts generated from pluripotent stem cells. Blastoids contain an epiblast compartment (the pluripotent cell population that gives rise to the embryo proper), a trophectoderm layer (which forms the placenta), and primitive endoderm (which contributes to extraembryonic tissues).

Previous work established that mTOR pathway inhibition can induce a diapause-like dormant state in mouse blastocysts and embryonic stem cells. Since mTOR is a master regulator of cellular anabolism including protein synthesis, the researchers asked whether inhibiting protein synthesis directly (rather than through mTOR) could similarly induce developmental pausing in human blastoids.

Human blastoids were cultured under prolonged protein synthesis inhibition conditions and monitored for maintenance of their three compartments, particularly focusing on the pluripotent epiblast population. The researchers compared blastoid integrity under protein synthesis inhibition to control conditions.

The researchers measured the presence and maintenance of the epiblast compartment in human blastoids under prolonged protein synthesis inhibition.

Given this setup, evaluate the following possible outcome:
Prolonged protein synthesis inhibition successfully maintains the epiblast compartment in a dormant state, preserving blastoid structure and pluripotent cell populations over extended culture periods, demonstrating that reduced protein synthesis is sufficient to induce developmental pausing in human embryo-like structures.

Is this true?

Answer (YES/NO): NO